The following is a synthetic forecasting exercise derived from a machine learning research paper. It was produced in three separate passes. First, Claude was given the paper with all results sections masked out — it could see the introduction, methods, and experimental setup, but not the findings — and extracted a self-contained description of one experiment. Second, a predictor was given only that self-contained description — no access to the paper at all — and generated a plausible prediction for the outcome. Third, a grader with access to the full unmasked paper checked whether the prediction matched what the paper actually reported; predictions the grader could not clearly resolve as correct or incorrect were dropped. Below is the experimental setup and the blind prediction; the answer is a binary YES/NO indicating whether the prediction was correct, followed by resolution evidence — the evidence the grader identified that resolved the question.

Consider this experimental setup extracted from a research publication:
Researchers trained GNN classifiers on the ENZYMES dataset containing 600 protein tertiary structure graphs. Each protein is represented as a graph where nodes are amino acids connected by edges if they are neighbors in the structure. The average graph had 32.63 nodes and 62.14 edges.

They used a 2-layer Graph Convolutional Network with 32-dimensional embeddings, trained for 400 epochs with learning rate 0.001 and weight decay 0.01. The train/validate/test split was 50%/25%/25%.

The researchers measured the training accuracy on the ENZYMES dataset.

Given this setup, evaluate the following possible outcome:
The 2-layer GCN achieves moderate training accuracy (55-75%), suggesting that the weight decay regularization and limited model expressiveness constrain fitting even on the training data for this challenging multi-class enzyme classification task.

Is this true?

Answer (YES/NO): NO